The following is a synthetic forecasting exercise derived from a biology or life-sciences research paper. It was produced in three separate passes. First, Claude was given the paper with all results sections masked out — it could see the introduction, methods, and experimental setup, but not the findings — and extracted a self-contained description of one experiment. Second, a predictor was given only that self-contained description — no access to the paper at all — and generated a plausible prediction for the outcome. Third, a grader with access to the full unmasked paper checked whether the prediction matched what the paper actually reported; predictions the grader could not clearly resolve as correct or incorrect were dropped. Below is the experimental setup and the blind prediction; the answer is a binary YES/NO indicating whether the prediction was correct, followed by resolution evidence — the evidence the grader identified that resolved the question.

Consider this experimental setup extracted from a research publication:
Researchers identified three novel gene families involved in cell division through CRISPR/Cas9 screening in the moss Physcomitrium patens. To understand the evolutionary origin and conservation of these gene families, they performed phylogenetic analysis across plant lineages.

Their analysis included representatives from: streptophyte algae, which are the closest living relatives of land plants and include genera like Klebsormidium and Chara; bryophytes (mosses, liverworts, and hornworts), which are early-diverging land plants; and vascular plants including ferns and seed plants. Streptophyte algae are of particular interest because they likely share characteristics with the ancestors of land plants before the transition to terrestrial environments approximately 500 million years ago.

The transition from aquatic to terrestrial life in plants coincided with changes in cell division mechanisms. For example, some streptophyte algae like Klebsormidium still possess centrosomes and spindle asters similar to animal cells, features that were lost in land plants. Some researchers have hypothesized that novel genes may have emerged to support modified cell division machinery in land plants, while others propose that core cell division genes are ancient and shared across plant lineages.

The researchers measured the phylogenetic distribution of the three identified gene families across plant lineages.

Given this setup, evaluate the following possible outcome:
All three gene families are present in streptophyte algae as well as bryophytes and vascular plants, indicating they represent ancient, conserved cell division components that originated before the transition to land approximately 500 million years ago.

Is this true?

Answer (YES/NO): NO